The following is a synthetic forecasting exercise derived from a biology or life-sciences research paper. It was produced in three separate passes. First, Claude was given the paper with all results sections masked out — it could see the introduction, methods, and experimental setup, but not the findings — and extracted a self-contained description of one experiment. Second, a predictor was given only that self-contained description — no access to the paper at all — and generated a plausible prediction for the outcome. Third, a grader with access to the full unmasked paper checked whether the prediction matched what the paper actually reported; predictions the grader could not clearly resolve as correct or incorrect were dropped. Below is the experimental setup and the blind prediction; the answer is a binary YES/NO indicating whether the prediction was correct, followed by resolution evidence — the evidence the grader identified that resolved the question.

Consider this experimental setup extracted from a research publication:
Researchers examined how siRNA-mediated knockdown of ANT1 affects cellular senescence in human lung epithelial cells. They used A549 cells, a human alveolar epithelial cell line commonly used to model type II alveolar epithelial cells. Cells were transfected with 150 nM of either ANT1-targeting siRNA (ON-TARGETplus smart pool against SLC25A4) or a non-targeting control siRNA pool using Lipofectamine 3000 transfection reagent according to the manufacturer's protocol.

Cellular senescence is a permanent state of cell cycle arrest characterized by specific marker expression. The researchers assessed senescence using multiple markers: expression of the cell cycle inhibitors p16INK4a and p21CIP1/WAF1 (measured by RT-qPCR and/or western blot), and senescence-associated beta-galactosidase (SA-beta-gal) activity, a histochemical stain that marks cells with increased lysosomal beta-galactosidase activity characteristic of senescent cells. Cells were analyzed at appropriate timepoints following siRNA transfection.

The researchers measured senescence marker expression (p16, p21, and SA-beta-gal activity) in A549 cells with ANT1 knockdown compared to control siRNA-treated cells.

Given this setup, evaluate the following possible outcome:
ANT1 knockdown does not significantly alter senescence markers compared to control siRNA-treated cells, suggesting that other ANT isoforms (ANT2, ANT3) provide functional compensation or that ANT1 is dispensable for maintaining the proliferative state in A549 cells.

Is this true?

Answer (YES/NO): NO